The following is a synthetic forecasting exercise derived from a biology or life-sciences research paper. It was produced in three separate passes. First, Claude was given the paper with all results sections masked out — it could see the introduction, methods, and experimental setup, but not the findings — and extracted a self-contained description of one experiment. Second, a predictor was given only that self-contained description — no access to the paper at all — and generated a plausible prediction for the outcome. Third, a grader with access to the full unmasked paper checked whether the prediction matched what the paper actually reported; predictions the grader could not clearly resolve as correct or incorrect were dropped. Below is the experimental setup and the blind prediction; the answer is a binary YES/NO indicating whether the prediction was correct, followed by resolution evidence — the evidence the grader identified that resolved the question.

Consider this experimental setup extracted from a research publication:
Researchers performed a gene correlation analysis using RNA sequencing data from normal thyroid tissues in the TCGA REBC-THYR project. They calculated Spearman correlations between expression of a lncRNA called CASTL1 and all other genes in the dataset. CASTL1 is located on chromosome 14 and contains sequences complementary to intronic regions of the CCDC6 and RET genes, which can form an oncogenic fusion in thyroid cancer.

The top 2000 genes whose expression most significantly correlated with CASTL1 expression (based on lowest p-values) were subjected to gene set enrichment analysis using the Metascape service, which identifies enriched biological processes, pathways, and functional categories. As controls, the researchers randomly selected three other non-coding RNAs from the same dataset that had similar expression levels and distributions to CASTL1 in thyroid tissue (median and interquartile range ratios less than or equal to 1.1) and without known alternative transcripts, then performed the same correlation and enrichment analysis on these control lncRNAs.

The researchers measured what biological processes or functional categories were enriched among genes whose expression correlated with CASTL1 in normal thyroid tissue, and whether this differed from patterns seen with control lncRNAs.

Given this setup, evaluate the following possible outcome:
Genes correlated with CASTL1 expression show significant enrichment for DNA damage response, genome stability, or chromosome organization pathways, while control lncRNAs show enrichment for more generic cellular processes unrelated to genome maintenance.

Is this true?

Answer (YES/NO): NO